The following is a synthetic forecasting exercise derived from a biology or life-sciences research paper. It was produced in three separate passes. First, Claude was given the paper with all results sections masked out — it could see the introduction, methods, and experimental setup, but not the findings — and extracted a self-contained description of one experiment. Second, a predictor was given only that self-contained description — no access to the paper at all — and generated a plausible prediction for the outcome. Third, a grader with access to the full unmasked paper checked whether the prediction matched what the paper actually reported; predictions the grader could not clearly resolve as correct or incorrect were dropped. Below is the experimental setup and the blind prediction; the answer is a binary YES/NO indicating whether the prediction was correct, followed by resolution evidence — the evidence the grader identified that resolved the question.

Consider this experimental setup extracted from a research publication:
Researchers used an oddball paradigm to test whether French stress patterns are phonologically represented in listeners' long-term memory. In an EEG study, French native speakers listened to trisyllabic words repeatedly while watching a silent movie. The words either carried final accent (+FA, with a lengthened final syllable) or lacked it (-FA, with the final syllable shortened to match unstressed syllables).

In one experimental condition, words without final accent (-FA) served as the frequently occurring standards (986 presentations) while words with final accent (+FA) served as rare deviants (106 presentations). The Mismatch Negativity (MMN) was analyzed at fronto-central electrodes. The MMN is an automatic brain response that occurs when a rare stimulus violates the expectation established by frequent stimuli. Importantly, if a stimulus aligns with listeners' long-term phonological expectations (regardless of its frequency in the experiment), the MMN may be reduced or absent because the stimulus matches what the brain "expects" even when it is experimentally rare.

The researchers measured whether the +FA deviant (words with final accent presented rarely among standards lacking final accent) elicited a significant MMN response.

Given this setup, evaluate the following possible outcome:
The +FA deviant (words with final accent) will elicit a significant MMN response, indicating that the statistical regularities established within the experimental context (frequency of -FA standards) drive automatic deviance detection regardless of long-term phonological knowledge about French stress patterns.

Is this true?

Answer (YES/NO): NO